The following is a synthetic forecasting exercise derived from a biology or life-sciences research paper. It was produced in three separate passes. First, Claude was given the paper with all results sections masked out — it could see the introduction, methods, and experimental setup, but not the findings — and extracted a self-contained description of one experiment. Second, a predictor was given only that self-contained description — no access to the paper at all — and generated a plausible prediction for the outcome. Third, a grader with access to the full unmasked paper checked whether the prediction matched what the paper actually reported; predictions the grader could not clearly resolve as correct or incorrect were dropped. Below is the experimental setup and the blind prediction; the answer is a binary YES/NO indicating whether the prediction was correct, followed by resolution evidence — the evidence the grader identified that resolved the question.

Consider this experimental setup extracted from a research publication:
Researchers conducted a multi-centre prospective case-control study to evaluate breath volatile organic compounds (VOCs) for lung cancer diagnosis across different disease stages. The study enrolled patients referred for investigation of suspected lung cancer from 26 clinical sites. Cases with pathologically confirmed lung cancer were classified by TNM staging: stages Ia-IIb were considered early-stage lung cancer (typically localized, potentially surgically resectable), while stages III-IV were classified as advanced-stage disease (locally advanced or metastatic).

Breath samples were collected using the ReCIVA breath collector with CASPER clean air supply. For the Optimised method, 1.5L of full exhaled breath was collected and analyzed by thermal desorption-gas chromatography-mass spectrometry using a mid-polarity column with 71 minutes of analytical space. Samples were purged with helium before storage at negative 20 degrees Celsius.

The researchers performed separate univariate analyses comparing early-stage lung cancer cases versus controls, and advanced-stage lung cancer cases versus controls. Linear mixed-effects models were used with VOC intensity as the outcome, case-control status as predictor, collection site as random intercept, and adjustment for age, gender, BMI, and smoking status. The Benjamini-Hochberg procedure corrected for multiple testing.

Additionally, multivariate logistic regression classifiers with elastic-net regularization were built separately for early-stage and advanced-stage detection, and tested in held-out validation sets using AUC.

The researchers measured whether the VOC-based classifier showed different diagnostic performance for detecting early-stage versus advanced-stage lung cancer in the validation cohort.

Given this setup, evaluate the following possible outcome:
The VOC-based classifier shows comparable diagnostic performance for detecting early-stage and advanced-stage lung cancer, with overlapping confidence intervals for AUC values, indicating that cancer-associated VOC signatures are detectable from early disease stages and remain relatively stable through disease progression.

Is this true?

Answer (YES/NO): NO